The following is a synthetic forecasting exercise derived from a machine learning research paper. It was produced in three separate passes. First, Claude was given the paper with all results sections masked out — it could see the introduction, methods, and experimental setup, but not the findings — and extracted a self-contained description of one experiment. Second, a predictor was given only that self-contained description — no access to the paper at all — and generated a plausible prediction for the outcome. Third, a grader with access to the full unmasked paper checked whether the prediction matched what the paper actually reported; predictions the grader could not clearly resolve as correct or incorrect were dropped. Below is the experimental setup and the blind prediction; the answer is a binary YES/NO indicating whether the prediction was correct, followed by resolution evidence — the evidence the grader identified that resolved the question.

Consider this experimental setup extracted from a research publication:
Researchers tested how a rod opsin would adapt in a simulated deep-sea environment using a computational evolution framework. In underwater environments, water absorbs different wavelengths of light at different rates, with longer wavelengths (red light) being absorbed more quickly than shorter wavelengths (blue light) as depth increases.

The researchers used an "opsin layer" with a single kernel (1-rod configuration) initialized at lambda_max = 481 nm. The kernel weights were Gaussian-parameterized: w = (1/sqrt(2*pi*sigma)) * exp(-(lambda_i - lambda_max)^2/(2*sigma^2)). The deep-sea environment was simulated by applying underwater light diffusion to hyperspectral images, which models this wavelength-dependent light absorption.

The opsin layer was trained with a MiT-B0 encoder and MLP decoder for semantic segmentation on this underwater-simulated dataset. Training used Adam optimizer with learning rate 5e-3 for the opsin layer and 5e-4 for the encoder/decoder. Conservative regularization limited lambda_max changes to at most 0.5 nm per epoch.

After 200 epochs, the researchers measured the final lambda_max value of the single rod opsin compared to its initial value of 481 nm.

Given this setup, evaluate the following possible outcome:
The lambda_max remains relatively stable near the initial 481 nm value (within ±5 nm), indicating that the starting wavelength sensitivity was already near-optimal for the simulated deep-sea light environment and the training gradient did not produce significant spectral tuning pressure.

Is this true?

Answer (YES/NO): NO